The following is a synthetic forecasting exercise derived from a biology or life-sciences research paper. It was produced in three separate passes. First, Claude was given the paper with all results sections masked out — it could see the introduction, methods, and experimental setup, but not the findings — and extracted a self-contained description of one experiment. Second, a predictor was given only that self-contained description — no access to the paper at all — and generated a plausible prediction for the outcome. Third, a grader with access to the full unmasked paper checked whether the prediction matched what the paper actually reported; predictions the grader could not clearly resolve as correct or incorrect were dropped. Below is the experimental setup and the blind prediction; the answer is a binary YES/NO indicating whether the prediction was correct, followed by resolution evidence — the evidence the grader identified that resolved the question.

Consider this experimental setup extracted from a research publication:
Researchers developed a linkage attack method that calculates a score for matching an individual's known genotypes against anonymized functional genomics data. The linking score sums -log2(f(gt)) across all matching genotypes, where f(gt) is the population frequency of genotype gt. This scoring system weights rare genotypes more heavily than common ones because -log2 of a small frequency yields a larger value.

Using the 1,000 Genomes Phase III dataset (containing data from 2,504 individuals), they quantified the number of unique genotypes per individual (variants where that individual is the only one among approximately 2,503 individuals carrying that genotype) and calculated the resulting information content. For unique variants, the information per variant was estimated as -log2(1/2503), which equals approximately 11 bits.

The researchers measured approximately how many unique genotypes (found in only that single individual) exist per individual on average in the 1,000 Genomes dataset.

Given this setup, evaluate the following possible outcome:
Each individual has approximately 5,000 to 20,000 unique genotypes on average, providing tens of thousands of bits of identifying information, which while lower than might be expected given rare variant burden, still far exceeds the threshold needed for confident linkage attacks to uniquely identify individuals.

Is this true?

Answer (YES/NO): NO